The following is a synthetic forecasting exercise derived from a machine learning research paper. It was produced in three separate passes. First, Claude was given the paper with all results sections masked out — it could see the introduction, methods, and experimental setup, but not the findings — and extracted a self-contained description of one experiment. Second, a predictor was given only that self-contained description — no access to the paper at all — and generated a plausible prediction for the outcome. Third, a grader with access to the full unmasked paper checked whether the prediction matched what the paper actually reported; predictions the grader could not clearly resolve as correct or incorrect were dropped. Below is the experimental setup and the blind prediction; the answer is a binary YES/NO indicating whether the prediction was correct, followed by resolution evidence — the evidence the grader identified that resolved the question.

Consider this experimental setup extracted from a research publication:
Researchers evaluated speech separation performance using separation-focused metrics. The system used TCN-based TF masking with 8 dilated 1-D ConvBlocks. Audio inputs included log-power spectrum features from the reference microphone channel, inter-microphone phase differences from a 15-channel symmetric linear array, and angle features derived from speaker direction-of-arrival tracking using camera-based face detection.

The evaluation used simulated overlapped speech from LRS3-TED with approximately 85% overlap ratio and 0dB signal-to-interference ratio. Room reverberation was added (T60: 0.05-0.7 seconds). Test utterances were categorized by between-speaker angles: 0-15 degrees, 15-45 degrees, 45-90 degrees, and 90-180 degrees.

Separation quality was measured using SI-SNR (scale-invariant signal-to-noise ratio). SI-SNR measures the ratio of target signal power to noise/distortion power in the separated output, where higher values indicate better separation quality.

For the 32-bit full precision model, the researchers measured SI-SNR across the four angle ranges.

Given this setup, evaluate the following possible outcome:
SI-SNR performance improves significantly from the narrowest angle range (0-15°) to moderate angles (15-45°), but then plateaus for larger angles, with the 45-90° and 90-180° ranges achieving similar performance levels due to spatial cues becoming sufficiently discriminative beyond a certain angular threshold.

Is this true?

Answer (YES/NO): YES